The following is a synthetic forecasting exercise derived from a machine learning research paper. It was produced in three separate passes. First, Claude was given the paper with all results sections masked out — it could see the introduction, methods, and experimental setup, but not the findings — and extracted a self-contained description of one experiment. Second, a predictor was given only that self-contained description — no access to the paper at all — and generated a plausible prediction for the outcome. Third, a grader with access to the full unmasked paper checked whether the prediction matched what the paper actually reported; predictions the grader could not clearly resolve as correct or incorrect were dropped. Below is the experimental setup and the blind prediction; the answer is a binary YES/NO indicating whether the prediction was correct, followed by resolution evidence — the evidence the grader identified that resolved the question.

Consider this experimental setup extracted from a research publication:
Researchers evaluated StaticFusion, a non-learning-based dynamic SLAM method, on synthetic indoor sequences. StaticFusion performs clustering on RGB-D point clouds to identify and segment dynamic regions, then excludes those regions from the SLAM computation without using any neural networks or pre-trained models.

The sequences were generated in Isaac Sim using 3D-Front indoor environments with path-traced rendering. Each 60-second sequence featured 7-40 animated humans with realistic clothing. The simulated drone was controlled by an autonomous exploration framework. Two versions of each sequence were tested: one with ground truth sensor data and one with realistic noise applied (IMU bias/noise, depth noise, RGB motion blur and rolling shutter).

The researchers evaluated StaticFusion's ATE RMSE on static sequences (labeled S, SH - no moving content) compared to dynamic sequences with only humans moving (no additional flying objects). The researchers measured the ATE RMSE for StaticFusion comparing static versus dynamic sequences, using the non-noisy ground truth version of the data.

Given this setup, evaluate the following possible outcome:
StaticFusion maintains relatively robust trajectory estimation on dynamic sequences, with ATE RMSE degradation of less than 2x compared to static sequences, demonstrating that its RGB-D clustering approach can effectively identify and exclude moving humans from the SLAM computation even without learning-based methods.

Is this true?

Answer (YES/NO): NO